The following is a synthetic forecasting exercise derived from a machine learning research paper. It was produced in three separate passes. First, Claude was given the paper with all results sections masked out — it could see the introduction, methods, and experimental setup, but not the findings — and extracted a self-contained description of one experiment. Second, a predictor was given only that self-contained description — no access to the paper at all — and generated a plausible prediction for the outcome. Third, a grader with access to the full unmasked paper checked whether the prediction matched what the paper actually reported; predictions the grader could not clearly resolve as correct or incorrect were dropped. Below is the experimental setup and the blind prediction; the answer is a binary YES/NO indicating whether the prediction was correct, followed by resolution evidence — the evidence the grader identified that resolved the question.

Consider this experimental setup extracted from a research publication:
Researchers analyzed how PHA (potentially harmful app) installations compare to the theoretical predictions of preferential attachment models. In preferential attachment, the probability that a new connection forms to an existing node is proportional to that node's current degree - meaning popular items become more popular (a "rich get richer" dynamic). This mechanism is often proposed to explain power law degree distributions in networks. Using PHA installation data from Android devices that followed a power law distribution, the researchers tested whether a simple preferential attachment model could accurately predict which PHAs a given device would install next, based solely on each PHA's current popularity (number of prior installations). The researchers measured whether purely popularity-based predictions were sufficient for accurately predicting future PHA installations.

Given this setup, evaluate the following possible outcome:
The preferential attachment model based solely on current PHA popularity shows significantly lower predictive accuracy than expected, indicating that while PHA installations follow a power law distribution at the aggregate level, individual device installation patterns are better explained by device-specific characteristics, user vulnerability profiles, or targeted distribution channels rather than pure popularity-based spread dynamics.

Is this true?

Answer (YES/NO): YES